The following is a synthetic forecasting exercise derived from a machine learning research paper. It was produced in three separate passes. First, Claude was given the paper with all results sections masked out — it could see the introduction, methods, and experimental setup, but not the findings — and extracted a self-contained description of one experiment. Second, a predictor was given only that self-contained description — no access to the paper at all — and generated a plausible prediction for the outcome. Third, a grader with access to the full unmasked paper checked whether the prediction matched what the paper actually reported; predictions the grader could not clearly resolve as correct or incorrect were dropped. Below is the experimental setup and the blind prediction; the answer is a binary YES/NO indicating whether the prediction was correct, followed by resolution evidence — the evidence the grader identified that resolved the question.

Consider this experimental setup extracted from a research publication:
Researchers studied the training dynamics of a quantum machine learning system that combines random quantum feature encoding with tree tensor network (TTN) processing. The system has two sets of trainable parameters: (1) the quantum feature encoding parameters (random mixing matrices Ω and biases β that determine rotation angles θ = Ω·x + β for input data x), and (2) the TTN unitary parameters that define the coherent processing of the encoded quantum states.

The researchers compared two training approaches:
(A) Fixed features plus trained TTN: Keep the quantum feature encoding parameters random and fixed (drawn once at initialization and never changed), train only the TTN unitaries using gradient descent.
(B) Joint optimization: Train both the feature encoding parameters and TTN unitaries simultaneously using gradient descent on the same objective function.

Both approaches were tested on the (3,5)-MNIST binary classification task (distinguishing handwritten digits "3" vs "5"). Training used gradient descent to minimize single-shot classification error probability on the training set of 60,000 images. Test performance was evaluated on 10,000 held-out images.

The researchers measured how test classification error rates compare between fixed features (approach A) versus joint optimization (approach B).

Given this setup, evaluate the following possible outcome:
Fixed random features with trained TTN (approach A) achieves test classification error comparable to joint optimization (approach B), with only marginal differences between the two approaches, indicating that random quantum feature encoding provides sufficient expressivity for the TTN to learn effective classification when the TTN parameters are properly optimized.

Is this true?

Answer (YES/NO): NO